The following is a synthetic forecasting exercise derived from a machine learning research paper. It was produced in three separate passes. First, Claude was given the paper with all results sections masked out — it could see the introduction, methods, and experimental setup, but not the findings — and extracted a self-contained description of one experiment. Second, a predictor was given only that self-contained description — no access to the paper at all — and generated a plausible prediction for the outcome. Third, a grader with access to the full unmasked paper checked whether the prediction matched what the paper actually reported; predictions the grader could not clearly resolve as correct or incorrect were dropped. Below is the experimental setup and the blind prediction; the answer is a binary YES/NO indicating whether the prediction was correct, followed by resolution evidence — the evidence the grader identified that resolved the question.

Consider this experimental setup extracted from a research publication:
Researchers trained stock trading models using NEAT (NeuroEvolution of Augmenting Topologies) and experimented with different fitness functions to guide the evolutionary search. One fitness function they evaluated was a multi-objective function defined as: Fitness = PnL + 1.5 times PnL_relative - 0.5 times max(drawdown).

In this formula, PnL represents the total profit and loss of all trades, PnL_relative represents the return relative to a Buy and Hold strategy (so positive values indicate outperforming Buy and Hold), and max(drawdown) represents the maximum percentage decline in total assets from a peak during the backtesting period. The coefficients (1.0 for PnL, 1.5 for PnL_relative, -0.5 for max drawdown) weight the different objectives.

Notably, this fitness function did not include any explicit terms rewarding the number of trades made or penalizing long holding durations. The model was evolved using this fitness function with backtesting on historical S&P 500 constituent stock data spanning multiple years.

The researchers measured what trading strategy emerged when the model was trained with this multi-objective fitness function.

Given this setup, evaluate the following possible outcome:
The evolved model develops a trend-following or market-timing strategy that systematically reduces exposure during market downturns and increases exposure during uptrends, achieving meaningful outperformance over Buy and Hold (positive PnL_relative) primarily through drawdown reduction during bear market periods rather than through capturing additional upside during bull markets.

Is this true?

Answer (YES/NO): NO